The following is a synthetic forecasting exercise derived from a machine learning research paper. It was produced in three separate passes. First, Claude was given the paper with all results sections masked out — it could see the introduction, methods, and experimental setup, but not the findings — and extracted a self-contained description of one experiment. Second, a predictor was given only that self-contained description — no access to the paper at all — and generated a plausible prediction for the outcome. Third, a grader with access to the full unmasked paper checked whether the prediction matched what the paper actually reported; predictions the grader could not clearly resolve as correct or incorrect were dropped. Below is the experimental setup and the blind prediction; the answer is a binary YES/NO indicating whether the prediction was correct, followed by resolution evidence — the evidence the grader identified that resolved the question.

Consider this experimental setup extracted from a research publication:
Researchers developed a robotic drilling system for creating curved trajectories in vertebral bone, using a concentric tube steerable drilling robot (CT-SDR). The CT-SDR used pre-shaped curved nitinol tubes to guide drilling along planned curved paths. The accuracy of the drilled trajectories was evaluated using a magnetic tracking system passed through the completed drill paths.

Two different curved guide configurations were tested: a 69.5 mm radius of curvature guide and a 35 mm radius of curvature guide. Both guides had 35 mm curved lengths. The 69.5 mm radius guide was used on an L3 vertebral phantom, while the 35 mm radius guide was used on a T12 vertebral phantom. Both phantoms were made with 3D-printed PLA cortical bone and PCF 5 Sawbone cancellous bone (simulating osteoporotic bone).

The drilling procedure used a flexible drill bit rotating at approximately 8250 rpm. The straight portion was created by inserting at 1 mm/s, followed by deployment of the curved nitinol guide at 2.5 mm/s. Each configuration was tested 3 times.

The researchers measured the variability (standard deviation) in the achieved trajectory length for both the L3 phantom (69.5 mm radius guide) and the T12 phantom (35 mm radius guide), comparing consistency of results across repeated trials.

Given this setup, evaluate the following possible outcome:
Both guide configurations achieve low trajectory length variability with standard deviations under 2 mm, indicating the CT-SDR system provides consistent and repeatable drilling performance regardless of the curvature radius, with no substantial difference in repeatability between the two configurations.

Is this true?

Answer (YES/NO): NO